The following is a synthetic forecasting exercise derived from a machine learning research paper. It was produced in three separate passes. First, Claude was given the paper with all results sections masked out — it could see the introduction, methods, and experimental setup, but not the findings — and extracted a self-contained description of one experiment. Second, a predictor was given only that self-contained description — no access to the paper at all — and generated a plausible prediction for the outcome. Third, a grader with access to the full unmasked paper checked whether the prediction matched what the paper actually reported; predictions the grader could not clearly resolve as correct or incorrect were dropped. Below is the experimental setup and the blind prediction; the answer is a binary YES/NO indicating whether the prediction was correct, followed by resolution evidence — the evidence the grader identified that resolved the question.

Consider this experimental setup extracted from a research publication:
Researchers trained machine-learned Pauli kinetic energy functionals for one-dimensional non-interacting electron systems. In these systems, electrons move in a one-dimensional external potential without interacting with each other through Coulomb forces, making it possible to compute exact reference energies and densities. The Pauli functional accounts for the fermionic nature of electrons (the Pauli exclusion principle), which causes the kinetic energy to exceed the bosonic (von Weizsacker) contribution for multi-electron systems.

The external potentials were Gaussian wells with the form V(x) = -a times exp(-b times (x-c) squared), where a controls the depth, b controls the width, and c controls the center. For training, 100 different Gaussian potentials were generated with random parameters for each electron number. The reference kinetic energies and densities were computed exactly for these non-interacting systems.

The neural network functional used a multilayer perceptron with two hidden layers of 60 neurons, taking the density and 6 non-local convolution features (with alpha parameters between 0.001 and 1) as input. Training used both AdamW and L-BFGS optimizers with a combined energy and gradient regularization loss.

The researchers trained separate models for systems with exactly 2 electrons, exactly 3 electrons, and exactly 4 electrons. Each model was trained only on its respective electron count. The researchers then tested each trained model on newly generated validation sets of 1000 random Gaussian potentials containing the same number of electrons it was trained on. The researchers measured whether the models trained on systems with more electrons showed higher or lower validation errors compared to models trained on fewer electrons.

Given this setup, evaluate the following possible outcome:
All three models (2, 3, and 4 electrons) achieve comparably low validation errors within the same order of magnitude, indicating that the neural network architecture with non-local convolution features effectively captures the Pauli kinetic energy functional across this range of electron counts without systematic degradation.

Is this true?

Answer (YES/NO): NO